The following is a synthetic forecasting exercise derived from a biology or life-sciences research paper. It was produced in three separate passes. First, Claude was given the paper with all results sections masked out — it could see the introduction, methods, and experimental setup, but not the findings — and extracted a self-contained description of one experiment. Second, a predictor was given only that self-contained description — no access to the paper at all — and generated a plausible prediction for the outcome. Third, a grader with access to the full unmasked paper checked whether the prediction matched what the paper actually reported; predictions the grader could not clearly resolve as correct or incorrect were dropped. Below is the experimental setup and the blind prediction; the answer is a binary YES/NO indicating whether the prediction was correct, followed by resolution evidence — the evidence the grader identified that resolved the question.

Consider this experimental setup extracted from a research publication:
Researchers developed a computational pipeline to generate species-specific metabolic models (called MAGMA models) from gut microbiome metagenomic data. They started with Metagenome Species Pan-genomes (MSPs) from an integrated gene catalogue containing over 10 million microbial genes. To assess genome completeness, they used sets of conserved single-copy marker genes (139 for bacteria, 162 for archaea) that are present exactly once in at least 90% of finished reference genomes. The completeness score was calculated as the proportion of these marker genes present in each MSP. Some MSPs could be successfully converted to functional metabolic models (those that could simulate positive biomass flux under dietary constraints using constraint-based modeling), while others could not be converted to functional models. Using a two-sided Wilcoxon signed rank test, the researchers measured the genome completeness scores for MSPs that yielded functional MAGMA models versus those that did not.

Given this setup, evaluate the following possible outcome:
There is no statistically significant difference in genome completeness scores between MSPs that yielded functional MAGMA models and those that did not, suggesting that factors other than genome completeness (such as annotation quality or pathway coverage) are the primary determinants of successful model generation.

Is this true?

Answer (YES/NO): NO